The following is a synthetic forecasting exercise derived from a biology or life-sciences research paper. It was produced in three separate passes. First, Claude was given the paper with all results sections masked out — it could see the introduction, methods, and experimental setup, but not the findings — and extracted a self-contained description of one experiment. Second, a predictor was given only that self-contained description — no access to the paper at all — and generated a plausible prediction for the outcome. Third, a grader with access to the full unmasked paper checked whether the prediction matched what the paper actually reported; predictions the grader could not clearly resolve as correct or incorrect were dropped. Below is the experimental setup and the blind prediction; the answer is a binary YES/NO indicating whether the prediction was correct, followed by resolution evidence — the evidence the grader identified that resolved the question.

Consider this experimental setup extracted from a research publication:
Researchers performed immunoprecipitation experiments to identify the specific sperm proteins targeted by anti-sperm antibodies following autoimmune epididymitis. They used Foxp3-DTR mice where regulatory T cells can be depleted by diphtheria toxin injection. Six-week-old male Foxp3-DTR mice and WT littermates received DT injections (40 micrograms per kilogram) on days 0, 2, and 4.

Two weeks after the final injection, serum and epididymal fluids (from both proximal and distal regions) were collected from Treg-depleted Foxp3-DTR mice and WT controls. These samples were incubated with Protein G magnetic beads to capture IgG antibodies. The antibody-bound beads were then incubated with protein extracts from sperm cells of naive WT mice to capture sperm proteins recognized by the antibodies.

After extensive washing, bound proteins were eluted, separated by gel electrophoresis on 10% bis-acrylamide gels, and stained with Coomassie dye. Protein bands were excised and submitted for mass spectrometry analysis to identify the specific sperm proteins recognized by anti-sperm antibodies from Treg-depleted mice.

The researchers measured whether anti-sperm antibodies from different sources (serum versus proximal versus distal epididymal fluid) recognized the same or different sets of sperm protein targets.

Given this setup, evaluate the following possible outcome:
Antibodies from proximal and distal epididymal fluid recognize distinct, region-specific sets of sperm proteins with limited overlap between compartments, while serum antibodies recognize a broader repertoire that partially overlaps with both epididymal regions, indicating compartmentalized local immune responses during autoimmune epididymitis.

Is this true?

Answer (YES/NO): NO